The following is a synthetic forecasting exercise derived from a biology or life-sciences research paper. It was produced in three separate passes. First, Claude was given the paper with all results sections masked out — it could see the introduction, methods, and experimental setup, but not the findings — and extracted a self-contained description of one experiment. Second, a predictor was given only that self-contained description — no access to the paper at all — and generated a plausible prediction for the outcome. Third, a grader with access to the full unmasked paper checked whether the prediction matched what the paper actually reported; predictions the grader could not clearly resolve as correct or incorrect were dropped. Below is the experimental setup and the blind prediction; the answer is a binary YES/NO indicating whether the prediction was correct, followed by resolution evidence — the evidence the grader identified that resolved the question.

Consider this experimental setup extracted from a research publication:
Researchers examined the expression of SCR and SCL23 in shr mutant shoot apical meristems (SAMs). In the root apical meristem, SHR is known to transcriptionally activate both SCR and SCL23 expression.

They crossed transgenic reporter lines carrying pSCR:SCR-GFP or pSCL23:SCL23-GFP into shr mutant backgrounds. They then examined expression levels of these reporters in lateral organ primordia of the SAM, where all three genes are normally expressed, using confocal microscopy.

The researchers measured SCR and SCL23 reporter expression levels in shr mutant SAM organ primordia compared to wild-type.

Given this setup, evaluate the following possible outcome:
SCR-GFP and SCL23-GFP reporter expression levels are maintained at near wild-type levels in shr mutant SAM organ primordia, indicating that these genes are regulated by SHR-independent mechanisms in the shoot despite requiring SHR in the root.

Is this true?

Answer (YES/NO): NO